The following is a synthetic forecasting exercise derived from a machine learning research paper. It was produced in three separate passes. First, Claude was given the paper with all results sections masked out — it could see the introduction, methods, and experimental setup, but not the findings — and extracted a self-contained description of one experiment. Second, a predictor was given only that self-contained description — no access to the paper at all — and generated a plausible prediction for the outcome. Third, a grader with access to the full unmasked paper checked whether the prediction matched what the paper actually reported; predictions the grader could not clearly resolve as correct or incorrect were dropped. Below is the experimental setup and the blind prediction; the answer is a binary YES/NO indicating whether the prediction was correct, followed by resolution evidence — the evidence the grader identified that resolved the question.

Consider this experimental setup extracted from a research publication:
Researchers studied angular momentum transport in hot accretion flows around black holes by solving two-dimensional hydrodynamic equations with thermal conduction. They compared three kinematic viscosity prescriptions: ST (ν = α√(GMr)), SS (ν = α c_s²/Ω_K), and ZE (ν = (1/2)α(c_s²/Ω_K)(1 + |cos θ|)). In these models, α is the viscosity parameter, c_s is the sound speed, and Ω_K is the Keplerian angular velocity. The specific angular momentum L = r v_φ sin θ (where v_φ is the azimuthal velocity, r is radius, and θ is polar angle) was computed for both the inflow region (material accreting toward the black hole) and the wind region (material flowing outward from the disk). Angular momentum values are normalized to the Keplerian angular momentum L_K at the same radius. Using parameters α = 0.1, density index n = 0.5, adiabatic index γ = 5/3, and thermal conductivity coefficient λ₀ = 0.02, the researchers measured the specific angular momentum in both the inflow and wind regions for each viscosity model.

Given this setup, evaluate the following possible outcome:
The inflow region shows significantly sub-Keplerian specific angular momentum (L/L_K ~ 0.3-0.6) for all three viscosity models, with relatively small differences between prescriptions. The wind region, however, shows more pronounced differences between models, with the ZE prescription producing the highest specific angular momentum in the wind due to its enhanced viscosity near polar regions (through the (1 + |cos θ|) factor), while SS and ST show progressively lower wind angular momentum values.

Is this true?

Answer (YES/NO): NO